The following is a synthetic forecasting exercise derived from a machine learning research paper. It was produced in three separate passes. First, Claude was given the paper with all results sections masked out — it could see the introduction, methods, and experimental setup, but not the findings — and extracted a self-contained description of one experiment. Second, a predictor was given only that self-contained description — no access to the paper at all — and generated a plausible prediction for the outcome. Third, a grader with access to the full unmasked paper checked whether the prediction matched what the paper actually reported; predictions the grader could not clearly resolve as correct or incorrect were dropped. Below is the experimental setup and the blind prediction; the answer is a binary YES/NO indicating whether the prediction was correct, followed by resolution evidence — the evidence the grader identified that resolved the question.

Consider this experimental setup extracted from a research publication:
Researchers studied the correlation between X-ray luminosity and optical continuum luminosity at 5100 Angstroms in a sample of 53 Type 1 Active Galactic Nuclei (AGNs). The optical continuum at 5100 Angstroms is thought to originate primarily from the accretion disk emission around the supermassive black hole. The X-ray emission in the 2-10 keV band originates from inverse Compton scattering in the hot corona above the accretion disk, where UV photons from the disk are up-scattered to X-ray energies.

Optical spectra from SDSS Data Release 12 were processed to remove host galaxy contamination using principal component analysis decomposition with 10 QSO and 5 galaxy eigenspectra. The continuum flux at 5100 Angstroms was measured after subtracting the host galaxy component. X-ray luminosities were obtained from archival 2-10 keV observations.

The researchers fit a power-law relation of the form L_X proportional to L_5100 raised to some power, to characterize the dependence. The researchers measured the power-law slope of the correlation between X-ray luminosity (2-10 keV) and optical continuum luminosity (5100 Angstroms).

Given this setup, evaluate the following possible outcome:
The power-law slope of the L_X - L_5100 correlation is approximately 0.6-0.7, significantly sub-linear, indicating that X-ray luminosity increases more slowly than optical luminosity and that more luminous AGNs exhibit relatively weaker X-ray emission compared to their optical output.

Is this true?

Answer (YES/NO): NO